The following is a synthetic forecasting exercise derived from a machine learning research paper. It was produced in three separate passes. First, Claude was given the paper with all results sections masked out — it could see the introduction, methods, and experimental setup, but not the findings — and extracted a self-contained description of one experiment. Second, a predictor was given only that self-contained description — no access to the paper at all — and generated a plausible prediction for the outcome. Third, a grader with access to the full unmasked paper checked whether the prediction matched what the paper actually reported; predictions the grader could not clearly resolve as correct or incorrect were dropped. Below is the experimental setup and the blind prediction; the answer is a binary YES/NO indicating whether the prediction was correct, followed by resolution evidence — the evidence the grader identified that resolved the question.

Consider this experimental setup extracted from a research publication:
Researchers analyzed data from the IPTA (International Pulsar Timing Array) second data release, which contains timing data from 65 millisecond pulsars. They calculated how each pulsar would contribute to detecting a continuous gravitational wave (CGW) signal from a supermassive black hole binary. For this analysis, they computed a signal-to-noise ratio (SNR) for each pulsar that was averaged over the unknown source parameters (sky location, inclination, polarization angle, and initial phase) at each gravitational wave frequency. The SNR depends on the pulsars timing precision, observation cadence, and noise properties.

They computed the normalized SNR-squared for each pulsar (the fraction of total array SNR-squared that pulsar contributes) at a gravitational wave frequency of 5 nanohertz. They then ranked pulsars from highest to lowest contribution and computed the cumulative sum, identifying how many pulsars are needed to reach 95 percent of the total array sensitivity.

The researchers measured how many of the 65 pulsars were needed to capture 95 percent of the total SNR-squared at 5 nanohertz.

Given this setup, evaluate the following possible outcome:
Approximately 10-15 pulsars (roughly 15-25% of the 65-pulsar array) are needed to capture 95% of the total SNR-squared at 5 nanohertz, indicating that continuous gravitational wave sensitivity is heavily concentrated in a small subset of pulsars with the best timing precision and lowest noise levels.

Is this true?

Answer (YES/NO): YES